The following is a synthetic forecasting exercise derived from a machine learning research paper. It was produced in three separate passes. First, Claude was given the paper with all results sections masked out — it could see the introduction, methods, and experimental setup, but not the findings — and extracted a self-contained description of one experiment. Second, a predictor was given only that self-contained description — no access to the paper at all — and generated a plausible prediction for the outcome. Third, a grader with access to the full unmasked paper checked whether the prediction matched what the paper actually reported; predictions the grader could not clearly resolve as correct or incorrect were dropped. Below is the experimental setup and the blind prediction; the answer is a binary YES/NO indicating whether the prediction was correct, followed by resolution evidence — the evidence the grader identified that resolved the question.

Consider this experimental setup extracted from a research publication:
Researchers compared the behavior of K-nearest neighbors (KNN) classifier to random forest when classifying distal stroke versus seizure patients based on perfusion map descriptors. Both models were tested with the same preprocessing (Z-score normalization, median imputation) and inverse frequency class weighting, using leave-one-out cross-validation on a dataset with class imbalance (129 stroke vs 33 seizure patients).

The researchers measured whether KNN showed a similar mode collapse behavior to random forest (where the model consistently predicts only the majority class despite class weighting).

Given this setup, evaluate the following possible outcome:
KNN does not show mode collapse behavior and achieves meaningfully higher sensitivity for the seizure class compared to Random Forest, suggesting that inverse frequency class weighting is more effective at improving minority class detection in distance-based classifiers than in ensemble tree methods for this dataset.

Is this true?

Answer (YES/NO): NO